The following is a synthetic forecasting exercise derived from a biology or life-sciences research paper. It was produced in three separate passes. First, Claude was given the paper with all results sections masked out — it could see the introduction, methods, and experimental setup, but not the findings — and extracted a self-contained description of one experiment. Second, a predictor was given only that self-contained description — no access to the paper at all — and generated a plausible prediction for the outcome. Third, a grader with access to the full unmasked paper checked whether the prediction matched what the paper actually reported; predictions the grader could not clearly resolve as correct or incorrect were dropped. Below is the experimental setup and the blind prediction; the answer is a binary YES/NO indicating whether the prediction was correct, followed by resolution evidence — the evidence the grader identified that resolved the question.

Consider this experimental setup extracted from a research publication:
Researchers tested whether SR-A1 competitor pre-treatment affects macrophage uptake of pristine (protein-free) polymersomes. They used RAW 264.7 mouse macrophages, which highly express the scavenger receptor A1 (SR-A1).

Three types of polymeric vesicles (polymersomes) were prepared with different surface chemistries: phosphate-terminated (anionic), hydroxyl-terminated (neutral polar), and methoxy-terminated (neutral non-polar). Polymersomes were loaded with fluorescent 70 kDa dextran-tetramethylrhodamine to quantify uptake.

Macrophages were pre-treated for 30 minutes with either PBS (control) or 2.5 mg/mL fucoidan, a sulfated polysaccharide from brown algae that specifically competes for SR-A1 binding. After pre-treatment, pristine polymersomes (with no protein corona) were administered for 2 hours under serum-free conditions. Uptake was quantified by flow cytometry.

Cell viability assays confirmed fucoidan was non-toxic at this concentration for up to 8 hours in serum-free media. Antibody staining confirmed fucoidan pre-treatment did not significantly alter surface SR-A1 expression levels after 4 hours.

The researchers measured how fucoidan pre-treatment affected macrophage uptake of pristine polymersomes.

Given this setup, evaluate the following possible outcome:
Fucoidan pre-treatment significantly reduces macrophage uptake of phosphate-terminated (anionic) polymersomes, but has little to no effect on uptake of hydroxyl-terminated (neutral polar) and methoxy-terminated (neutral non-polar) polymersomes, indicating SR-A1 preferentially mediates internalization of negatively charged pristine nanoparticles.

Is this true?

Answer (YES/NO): NO